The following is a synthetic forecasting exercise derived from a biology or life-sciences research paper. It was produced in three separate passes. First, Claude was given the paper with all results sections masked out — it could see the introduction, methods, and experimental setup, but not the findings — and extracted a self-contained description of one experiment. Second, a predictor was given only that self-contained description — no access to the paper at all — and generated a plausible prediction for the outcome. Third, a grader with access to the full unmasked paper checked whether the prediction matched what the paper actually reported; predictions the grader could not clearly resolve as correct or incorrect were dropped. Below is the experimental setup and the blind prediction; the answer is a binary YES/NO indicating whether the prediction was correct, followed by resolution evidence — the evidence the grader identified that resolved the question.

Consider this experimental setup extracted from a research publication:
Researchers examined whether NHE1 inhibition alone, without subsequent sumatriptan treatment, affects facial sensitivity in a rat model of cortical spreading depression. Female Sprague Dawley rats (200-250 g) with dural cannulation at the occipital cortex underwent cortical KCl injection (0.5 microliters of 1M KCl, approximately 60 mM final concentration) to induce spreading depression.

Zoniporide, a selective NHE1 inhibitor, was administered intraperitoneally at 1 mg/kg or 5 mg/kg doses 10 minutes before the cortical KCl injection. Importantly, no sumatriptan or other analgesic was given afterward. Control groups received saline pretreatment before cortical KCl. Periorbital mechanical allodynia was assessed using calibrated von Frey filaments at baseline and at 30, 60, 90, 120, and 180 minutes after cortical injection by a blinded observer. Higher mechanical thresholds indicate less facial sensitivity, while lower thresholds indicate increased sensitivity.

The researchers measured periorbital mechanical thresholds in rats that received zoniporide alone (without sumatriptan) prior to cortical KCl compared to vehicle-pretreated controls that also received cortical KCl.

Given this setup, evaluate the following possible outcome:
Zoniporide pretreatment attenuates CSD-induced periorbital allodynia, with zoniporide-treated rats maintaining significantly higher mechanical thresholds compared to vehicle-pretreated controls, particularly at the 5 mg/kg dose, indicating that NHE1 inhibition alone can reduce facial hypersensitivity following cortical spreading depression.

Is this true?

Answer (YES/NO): NO